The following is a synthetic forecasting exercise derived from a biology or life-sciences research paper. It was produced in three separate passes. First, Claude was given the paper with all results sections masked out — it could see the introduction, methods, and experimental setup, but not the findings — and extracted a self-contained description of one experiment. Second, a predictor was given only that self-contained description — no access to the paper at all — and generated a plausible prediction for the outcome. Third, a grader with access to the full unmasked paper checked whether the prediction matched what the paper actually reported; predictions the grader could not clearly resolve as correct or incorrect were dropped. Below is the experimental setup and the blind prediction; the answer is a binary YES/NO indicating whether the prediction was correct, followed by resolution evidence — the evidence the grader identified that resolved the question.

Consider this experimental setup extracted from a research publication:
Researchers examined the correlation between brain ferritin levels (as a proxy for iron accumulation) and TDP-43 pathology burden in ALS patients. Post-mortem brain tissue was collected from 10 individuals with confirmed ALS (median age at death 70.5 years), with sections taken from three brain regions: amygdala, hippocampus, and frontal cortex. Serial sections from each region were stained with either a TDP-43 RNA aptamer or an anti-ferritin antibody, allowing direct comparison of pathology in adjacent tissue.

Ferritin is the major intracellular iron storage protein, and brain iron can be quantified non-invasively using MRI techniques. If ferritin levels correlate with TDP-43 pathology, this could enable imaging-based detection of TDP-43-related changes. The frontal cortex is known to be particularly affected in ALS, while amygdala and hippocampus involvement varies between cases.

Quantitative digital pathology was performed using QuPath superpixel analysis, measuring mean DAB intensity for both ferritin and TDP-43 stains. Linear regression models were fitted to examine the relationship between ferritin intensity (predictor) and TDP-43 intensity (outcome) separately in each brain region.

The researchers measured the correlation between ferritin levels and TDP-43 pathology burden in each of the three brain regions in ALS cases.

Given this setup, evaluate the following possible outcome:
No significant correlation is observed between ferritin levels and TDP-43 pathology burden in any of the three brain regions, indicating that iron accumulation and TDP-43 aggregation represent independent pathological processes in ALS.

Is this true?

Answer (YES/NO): NO